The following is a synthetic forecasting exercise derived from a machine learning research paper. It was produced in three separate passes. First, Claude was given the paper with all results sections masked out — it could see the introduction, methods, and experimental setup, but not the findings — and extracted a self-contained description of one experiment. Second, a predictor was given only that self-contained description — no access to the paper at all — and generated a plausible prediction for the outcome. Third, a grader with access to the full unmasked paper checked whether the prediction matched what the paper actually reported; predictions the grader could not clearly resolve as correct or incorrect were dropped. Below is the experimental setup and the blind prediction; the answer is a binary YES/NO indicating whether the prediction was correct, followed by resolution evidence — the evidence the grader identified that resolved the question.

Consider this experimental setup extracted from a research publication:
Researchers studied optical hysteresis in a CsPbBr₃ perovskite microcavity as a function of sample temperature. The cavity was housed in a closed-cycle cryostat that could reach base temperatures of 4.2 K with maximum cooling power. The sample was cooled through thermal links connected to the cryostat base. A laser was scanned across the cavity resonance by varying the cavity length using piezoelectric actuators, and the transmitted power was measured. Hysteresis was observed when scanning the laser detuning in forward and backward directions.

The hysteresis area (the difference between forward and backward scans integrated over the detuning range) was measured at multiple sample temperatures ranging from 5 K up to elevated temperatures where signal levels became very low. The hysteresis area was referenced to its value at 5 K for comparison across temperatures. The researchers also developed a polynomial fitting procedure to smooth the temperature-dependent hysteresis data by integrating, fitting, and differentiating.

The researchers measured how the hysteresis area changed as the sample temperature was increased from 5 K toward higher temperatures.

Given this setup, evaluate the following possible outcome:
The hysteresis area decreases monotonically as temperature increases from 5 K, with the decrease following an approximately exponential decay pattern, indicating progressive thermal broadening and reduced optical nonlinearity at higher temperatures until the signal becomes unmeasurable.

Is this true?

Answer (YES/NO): NO